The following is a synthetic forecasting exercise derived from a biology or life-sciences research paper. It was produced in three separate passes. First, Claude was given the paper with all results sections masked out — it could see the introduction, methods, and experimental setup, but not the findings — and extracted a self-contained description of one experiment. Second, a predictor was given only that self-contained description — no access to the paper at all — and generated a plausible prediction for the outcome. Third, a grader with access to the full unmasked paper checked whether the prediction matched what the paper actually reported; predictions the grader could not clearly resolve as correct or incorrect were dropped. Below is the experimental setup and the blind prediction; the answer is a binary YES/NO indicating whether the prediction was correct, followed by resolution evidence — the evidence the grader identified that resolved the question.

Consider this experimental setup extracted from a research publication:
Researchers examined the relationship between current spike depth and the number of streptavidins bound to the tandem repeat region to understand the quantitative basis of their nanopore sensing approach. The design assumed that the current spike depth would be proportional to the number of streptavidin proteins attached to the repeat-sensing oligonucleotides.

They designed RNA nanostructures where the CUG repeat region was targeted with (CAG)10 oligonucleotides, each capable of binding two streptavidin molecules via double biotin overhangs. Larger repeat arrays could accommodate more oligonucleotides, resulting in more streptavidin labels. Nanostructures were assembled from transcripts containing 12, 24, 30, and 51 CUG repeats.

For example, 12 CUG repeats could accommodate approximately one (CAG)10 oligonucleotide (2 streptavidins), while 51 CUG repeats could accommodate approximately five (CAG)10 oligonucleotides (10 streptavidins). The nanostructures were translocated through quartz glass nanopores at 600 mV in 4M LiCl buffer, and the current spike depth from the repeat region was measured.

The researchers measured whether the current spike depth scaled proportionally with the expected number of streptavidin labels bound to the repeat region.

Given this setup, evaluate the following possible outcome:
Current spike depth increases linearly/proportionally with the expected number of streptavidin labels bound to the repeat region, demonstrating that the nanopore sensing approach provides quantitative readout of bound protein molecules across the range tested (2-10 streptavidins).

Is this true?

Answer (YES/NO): YES